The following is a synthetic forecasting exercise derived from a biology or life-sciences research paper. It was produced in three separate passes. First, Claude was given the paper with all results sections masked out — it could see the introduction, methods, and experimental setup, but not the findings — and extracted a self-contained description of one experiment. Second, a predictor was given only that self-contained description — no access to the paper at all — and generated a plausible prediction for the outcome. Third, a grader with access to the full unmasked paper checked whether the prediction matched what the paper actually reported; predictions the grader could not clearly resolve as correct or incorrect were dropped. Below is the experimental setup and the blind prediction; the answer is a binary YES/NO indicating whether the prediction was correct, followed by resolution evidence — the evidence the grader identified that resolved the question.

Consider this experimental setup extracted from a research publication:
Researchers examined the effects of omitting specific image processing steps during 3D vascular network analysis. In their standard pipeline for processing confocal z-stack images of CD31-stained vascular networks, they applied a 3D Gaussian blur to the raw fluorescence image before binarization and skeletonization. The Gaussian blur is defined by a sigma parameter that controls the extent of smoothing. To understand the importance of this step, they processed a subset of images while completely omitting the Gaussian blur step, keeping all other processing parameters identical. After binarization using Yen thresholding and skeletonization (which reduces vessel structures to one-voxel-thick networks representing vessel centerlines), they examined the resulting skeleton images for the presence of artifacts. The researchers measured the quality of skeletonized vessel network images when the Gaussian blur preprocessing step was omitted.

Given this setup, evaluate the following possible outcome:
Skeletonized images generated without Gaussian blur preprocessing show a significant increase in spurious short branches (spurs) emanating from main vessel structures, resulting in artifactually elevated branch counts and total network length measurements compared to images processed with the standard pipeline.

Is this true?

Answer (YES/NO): NO